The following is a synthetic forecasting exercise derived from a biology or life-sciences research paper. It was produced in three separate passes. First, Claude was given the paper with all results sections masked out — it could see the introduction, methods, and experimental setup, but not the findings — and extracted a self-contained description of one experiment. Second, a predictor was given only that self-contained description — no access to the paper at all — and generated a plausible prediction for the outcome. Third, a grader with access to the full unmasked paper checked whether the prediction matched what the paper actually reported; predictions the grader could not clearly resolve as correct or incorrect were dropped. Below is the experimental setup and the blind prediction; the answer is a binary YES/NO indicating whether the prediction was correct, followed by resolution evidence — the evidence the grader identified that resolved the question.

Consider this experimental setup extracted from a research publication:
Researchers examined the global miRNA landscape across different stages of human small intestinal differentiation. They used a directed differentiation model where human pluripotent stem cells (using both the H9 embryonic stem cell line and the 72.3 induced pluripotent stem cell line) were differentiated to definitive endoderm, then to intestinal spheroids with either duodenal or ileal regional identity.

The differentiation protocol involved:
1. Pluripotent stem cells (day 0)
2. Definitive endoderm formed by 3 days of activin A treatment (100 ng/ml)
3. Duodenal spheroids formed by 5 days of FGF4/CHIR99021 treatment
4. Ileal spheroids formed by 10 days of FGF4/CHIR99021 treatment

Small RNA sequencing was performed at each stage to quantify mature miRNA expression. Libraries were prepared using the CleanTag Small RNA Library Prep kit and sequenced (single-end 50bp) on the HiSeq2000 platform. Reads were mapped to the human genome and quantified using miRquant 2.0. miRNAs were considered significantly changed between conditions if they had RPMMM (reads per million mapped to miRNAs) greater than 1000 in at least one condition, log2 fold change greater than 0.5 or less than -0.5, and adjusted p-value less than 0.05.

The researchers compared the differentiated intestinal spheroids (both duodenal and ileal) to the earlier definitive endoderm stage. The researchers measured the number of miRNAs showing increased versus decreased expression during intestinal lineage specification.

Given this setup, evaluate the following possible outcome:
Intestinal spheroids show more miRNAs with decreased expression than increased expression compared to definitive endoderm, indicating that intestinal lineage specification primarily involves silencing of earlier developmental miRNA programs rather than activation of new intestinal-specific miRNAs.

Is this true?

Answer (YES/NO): NO